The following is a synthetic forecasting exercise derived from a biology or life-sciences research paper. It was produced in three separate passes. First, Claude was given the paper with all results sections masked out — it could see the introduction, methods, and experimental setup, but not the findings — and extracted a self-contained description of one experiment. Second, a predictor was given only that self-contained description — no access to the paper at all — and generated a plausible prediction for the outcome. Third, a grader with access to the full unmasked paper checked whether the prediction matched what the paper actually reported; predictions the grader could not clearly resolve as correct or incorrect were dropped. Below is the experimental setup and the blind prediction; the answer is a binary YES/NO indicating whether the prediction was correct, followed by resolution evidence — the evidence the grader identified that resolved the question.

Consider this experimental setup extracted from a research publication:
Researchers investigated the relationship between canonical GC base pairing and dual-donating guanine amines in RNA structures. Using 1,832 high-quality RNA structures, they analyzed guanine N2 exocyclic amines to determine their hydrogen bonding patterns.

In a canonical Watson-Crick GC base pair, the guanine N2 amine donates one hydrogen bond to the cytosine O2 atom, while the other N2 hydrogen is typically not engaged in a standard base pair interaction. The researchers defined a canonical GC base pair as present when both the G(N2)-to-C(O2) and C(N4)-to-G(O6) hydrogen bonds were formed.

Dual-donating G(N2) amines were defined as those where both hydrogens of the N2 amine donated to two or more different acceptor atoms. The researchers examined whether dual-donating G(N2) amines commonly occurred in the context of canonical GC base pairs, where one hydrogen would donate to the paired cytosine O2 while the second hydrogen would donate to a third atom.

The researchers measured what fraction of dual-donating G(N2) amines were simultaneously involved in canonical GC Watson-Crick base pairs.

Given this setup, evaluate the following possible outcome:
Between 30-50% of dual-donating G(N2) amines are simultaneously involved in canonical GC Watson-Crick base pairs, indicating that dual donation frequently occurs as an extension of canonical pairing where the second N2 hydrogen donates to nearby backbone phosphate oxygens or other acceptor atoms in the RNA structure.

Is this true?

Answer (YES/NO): NO